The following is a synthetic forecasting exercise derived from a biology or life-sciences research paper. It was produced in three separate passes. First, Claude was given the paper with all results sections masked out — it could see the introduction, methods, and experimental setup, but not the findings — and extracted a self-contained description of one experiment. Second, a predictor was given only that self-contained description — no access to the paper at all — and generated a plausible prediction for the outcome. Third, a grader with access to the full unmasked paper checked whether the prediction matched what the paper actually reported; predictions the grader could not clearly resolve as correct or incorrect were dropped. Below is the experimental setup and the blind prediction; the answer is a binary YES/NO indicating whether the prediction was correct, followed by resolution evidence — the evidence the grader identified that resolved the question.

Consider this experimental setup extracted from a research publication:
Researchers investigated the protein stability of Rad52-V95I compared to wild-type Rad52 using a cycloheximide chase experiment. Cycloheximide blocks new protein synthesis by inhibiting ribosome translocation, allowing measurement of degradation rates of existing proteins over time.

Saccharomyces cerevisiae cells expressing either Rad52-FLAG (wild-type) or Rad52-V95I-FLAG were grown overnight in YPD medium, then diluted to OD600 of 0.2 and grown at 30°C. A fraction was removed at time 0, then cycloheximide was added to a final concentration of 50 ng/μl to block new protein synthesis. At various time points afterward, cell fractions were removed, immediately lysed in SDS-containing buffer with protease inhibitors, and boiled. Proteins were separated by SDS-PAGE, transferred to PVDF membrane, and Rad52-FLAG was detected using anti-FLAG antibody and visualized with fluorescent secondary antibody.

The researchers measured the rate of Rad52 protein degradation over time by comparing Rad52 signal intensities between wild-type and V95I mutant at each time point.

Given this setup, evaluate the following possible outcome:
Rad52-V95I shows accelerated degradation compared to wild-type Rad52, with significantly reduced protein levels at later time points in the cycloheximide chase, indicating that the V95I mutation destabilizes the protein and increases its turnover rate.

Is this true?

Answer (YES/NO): YES